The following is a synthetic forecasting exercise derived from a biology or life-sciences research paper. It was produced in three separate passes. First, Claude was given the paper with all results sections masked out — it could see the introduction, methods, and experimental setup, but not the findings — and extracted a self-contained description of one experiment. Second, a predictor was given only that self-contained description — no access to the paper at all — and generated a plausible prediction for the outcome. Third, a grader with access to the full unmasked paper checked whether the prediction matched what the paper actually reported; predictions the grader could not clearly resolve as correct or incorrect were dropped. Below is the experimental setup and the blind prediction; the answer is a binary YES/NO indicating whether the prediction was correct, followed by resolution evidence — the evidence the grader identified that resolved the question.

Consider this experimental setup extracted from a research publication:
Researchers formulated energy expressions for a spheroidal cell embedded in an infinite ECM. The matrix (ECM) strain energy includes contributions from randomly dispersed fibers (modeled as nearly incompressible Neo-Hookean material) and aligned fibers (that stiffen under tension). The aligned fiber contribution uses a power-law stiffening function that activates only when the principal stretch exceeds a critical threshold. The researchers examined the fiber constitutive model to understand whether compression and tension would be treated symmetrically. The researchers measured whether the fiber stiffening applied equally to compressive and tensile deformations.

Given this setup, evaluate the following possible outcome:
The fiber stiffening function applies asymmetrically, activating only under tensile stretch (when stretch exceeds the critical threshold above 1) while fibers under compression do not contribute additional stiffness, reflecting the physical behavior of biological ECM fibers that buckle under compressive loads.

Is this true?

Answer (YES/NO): YES